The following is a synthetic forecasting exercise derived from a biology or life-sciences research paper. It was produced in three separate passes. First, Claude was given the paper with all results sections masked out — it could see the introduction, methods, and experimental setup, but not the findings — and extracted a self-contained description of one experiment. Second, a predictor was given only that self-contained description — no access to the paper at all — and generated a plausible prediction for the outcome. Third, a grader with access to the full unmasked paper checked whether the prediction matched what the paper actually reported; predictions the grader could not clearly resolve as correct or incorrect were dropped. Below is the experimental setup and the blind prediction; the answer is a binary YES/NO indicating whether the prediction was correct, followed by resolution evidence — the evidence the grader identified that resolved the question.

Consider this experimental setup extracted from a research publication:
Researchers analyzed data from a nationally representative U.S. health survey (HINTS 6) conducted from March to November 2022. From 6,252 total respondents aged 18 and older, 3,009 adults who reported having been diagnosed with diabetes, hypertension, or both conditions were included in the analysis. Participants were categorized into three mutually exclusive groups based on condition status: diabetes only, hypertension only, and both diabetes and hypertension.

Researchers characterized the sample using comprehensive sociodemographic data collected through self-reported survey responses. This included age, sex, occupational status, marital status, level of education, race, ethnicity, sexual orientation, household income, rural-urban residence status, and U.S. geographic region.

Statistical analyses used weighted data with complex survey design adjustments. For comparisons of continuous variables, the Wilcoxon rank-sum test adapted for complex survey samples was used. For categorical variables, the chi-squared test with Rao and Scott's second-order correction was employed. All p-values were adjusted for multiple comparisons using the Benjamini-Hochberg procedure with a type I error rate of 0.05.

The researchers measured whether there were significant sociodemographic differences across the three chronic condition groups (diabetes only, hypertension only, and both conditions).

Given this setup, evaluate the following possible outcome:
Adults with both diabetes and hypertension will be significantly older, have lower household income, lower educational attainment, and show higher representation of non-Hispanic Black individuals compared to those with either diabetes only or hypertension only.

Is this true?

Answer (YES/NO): YES